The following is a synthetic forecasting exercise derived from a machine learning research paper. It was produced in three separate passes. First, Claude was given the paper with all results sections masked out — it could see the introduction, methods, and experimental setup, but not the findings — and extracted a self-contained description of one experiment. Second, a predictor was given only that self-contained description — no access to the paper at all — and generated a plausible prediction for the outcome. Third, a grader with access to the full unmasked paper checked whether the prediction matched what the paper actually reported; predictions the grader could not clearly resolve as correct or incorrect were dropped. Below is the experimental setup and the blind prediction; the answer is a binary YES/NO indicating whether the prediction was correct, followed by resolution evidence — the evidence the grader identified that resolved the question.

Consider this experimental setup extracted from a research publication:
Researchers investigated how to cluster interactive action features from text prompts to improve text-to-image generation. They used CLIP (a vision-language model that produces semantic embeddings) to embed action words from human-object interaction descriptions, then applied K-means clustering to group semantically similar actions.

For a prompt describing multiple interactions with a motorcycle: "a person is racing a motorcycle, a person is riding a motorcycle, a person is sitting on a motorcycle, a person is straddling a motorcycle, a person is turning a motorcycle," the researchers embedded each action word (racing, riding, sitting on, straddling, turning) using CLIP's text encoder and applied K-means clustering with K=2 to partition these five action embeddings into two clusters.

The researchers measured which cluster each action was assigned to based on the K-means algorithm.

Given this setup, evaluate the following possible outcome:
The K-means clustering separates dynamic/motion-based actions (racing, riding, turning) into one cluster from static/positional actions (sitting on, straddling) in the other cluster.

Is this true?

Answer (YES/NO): NO